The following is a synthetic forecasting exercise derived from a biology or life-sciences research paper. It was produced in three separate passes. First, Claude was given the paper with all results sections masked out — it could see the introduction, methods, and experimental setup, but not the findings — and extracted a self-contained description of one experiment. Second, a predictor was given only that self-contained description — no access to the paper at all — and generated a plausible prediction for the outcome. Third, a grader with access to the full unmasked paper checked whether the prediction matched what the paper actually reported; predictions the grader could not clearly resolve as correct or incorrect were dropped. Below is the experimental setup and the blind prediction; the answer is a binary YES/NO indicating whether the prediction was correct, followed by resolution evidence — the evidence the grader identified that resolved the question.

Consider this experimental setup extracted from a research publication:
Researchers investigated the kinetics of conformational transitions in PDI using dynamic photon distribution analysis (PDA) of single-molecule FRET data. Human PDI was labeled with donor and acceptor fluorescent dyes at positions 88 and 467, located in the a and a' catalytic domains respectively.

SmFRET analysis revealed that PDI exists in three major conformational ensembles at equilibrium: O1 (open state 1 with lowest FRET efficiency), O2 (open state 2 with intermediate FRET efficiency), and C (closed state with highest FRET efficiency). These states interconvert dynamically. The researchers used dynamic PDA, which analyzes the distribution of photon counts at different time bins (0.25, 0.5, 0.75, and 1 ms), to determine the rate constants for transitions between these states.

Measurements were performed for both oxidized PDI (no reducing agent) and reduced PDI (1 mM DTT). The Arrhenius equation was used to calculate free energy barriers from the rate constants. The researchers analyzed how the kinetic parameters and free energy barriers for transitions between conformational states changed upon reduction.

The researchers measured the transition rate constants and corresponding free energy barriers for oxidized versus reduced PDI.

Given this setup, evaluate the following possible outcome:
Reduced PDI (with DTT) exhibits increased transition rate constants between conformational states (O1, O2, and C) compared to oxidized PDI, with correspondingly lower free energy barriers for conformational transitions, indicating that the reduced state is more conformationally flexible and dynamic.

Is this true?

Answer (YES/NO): NO